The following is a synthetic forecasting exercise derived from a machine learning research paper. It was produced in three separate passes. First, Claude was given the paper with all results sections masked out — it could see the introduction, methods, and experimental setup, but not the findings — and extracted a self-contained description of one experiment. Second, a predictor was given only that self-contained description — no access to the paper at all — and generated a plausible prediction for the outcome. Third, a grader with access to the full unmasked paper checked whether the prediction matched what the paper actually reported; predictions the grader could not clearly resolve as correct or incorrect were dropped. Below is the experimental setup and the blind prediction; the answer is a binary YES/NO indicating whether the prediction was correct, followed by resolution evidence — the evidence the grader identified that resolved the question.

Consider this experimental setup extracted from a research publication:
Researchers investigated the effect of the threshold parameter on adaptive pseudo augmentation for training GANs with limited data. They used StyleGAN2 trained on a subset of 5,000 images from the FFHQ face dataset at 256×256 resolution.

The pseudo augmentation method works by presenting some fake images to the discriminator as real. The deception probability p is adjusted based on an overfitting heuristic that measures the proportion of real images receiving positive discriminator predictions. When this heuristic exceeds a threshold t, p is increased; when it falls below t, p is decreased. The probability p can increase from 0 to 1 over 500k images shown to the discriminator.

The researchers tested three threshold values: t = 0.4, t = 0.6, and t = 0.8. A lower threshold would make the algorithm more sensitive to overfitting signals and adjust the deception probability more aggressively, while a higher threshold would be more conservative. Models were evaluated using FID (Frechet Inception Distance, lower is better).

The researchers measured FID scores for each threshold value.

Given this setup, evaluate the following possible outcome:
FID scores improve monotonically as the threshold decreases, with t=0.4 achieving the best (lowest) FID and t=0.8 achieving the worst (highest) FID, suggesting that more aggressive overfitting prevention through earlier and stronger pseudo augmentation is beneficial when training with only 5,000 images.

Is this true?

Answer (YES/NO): NO